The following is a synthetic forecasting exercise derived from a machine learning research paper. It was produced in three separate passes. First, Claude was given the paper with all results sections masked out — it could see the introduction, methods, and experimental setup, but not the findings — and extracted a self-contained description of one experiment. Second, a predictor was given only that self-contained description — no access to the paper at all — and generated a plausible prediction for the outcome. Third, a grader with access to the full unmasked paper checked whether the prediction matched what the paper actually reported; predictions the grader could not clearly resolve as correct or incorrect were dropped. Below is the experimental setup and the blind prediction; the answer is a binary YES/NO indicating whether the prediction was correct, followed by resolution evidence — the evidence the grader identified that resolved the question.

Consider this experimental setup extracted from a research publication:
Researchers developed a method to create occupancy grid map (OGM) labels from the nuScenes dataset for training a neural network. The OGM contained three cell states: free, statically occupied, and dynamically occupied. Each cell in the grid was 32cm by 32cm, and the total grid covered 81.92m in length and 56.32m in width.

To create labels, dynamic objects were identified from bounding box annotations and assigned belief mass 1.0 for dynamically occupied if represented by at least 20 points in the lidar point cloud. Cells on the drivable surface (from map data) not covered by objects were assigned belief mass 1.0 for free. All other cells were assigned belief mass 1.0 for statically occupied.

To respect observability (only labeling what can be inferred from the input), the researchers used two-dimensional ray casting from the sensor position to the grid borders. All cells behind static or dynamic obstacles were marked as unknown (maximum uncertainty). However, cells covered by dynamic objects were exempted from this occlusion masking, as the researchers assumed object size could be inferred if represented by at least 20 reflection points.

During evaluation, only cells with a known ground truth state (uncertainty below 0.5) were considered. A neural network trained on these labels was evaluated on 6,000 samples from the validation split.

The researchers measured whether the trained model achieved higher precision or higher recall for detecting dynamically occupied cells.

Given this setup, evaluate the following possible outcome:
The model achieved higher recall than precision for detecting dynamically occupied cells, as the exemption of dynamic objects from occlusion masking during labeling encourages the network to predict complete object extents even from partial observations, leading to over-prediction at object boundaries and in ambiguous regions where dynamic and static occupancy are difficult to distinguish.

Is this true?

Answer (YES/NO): NO